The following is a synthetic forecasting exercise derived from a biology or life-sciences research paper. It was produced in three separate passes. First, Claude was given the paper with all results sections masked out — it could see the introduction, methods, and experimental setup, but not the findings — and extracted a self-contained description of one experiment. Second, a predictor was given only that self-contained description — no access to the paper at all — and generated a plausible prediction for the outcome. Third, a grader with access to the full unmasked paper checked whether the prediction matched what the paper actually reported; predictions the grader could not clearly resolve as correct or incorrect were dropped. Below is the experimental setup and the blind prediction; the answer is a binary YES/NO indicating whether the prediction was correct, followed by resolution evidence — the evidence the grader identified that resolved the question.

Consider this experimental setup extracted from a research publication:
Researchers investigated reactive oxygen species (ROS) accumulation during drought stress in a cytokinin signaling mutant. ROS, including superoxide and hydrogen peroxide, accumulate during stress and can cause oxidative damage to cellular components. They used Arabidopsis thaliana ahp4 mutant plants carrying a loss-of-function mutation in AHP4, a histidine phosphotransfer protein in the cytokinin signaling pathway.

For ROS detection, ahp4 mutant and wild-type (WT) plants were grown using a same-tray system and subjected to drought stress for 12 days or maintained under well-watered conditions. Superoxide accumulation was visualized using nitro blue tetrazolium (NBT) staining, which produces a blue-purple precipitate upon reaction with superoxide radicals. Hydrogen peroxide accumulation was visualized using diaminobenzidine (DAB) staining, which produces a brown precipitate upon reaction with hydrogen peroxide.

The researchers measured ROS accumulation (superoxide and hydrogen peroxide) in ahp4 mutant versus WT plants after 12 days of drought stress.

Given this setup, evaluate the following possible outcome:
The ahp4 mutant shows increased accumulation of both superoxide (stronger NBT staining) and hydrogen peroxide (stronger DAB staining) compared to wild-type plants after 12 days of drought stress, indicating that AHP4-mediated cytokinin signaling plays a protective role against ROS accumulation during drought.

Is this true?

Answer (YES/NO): NO